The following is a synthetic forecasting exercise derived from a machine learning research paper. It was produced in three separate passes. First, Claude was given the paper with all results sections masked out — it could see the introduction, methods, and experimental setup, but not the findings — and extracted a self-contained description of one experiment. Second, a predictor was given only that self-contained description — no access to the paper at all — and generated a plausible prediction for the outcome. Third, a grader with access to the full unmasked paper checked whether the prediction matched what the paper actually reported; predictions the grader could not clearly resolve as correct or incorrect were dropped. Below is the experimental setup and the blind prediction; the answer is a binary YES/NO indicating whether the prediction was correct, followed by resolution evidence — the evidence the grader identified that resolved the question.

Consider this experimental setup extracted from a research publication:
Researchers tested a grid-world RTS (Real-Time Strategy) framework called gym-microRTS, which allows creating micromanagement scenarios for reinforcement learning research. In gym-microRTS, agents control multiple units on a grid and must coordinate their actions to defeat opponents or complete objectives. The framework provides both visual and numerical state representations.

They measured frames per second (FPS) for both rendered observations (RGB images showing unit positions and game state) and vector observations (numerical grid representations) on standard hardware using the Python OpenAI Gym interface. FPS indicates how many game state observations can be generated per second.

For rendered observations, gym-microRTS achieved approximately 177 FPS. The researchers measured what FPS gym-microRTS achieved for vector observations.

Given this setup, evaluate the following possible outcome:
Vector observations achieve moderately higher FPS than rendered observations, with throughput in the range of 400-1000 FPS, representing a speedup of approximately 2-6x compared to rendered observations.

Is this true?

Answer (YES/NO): NO